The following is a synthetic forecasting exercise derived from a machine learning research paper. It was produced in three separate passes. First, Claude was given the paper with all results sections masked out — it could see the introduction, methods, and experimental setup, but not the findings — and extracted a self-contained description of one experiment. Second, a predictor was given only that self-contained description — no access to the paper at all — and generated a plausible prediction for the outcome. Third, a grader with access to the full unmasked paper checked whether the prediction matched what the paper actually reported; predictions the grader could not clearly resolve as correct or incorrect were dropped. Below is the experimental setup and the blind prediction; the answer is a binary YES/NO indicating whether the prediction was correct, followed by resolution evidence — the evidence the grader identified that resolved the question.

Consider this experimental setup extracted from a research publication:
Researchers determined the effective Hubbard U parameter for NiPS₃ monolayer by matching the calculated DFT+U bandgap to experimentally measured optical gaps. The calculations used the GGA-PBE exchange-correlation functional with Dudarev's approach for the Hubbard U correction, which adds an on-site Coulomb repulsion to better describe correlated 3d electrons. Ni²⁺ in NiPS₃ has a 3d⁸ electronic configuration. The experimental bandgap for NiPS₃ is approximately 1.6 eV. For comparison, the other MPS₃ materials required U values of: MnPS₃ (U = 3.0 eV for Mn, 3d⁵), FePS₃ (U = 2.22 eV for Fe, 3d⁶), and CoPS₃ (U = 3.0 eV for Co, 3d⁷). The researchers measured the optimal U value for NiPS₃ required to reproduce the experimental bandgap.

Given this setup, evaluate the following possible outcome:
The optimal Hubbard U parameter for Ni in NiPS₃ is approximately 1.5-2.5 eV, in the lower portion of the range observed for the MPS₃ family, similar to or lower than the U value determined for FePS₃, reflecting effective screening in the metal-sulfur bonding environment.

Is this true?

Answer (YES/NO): NO